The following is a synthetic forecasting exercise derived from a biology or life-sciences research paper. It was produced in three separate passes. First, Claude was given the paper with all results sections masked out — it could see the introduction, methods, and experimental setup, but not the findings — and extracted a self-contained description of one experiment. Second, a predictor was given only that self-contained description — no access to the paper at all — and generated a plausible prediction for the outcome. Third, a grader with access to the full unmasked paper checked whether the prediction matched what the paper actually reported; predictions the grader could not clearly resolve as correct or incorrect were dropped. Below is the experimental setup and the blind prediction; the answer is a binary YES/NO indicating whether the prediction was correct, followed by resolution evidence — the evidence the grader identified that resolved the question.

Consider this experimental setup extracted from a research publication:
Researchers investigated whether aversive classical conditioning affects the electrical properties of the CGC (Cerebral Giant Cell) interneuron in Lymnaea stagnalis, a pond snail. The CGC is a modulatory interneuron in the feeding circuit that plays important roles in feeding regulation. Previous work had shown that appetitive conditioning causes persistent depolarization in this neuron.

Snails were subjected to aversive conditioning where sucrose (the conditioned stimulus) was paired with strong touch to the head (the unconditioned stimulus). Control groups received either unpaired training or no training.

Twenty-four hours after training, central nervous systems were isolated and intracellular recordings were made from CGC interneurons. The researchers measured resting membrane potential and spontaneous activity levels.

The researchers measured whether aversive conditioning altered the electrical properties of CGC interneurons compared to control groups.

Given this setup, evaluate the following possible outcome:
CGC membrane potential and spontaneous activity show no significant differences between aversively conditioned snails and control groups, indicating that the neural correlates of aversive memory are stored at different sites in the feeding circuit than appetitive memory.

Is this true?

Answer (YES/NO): YES